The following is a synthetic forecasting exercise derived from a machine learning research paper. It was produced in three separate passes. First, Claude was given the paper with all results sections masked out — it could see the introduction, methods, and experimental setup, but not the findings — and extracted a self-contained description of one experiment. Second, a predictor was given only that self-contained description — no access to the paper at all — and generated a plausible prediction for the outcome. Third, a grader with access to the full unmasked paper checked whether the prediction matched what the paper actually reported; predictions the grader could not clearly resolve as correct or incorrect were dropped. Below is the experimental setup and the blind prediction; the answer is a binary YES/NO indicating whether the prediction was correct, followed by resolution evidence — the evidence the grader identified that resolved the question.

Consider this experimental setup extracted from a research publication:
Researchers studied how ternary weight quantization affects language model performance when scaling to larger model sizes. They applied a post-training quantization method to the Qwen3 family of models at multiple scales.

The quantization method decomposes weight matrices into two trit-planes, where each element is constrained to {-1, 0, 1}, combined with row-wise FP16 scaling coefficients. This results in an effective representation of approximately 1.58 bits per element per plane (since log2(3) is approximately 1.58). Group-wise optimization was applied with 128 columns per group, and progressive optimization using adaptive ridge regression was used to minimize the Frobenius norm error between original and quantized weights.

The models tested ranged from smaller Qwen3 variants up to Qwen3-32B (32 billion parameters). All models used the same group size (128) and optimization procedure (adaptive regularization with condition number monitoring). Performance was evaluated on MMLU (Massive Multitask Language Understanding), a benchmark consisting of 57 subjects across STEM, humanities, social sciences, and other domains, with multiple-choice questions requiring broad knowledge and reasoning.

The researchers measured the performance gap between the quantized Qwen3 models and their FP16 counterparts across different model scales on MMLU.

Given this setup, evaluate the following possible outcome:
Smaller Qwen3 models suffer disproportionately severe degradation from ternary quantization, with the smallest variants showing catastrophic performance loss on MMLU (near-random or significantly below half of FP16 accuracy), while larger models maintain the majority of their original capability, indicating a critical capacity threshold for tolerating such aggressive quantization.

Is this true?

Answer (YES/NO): NO